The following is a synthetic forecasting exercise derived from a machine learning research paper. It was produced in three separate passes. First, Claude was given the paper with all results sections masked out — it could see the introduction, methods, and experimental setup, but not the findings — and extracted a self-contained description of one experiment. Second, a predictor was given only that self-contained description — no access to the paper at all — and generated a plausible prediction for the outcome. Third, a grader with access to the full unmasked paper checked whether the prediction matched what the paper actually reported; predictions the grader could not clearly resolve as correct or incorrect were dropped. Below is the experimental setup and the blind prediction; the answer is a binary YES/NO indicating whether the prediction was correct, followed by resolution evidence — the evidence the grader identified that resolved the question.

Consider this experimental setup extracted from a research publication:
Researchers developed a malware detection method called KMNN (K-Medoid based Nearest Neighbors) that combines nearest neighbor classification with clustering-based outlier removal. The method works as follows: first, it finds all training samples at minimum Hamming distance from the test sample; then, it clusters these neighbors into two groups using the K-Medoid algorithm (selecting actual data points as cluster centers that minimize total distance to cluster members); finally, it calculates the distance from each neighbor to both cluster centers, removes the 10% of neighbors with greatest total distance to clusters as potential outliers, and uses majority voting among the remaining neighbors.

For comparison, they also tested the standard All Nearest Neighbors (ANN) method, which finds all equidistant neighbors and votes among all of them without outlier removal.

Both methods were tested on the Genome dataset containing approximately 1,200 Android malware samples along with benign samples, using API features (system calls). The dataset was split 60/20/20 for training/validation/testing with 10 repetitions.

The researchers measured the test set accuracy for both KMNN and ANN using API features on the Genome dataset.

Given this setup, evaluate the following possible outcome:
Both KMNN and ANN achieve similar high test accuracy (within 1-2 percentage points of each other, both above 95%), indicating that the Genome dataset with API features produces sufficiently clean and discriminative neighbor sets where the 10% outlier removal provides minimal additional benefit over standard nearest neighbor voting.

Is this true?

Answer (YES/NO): YES